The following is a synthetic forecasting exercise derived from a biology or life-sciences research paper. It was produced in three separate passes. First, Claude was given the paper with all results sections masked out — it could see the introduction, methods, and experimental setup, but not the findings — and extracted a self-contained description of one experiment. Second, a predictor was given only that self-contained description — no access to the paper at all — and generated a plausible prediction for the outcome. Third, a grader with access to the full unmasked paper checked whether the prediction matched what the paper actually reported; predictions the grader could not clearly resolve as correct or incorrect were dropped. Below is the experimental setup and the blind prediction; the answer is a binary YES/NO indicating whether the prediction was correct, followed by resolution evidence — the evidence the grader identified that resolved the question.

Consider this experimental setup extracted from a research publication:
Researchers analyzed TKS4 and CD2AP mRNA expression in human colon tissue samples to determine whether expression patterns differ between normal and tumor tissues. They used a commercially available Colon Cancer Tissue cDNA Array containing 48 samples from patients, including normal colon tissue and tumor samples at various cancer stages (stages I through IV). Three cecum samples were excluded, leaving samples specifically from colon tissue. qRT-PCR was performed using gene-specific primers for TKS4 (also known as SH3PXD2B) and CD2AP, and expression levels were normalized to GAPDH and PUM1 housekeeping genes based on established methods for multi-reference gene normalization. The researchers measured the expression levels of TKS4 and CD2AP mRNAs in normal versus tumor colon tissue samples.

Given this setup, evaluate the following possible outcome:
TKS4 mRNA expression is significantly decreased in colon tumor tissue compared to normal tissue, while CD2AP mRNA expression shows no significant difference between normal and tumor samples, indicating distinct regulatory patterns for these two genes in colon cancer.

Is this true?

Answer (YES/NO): NO